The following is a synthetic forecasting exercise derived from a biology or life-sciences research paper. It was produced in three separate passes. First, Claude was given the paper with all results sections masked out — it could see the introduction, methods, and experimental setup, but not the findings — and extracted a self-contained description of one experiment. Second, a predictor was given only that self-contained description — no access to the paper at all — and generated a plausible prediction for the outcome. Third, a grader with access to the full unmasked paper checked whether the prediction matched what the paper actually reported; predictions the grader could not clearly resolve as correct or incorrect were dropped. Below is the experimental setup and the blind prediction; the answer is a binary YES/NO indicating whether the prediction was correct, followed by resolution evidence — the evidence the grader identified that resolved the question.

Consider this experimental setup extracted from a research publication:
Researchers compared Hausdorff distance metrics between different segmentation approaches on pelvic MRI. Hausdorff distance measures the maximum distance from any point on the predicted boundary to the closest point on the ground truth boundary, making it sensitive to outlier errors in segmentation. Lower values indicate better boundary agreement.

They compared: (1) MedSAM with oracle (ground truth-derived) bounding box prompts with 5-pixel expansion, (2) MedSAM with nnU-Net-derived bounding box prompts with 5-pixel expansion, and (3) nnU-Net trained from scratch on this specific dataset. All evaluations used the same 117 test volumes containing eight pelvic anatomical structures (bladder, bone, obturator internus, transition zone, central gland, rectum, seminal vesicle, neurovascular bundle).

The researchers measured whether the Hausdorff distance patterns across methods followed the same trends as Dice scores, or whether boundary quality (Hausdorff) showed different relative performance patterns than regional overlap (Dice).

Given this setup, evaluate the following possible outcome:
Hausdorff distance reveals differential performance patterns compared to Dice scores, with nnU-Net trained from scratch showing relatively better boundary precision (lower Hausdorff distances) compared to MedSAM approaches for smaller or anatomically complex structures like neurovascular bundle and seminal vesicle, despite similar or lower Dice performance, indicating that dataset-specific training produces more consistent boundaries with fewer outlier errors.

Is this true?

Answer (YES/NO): NO